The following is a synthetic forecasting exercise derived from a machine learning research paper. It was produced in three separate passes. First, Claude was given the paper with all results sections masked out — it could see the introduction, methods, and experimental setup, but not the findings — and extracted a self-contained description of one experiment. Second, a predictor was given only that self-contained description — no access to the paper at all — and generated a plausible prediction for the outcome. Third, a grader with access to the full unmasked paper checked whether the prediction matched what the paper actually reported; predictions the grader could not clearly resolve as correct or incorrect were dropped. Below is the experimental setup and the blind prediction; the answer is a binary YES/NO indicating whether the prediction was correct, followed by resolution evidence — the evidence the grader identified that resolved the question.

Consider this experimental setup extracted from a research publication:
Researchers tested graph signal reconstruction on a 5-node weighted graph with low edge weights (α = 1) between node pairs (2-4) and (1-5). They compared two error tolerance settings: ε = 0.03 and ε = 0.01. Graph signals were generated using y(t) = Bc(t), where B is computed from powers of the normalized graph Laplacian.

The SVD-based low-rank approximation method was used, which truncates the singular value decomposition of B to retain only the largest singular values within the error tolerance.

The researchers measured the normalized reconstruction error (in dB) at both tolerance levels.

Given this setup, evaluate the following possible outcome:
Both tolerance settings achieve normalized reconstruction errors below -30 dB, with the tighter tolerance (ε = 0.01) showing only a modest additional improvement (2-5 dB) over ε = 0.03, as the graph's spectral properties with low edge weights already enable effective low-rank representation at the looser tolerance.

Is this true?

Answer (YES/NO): NO